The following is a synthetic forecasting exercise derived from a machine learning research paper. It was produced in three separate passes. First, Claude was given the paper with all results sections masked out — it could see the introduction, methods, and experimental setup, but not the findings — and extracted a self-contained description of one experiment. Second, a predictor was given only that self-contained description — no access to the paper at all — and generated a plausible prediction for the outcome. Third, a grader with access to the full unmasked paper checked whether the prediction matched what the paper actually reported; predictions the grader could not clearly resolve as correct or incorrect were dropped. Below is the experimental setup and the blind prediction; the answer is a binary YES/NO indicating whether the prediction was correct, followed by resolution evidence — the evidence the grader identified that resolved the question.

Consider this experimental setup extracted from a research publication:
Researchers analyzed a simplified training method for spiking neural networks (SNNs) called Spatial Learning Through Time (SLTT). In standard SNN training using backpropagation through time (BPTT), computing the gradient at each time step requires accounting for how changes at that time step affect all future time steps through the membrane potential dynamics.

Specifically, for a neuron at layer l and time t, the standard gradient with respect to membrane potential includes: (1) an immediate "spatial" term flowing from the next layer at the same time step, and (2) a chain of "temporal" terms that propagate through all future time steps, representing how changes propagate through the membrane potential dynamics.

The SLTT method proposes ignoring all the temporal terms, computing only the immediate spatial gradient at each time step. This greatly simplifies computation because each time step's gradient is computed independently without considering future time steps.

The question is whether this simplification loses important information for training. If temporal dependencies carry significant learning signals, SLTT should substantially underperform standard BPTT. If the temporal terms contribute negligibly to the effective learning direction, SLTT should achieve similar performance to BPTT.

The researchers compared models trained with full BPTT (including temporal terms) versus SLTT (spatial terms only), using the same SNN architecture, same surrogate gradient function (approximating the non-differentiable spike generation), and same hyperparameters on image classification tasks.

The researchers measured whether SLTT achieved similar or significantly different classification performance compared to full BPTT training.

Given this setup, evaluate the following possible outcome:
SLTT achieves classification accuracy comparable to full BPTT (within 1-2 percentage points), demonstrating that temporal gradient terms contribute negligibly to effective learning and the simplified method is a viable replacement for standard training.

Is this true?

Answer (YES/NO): YES